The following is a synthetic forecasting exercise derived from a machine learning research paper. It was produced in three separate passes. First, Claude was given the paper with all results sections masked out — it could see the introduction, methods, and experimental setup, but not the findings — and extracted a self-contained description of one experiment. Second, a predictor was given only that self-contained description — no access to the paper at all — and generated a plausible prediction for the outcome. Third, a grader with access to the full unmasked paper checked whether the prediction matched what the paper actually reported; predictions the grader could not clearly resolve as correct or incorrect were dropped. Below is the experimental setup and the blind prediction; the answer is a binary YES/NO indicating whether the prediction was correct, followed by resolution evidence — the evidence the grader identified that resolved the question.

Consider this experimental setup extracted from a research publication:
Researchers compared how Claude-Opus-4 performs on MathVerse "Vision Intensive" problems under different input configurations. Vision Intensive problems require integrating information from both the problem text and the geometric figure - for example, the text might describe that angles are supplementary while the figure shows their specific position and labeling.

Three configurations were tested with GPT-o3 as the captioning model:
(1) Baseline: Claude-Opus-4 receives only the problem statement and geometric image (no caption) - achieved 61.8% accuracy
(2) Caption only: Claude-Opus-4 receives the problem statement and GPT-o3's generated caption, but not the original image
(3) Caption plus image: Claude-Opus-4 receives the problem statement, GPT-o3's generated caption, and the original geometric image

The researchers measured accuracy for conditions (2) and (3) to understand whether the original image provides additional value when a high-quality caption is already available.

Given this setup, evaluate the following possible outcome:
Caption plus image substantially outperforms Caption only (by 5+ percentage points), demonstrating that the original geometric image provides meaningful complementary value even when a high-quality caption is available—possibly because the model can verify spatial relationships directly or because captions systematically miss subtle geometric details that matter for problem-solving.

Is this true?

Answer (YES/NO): YES